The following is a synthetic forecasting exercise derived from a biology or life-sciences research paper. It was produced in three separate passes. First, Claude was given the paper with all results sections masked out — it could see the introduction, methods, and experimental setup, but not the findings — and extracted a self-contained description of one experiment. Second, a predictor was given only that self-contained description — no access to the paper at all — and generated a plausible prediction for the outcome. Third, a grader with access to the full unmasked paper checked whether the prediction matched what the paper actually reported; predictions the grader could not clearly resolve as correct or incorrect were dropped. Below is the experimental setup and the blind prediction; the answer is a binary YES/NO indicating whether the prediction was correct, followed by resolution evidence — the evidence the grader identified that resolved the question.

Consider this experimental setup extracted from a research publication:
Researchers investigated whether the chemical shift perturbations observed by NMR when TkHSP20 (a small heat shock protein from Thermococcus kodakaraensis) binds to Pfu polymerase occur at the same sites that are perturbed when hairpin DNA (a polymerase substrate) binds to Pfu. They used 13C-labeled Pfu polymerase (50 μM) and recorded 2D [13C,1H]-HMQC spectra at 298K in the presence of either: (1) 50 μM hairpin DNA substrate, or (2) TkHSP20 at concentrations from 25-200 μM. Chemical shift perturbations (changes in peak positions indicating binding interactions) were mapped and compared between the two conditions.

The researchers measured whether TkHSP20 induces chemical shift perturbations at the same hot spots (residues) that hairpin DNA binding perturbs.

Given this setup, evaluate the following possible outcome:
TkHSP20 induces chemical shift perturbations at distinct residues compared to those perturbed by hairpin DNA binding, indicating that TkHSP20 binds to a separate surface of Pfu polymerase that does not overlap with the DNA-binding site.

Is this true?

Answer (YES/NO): NO